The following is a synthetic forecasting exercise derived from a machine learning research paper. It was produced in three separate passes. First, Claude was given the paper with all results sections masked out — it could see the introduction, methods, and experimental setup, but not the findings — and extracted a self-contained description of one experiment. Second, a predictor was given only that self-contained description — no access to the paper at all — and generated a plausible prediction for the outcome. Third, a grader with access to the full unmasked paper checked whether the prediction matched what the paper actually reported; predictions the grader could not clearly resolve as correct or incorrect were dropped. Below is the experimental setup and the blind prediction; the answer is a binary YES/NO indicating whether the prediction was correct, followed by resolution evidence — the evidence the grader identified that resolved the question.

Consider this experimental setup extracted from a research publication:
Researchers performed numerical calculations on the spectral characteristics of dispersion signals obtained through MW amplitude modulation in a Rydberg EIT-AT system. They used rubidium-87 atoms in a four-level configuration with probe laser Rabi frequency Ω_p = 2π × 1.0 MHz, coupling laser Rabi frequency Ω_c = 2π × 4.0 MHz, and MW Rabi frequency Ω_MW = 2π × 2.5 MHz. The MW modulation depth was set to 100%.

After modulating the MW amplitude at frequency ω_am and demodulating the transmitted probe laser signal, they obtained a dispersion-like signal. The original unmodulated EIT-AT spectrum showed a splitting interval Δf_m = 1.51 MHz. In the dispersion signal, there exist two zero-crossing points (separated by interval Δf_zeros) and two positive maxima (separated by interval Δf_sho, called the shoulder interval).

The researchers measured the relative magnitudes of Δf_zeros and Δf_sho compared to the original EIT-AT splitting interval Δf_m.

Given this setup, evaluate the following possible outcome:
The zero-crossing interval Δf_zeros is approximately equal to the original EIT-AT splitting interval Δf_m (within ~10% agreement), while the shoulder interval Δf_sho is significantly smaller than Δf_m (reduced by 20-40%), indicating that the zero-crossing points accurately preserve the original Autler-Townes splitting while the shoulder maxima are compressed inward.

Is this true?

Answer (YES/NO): NO